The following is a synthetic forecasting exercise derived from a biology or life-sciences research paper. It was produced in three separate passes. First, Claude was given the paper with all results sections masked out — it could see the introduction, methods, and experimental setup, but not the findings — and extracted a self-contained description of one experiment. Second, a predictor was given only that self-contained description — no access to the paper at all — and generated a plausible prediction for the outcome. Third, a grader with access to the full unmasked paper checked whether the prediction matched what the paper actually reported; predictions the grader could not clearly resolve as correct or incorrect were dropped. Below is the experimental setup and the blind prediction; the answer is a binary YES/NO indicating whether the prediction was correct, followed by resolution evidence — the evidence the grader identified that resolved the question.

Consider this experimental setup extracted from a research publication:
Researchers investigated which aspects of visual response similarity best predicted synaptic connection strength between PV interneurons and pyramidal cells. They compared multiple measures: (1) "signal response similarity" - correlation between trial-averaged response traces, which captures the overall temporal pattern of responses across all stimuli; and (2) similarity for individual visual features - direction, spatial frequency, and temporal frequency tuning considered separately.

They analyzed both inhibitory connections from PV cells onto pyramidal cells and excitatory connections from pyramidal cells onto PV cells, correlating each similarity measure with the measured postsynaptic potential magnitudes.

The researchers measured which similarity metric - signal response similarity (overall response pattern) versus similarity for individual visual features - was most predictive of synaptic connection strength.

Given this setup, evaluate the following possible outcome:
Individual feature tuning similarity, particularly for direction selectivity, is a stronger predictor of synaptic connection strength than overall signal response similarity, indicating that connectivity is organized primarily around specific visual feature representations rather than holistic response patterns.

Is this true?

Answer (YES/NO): NO